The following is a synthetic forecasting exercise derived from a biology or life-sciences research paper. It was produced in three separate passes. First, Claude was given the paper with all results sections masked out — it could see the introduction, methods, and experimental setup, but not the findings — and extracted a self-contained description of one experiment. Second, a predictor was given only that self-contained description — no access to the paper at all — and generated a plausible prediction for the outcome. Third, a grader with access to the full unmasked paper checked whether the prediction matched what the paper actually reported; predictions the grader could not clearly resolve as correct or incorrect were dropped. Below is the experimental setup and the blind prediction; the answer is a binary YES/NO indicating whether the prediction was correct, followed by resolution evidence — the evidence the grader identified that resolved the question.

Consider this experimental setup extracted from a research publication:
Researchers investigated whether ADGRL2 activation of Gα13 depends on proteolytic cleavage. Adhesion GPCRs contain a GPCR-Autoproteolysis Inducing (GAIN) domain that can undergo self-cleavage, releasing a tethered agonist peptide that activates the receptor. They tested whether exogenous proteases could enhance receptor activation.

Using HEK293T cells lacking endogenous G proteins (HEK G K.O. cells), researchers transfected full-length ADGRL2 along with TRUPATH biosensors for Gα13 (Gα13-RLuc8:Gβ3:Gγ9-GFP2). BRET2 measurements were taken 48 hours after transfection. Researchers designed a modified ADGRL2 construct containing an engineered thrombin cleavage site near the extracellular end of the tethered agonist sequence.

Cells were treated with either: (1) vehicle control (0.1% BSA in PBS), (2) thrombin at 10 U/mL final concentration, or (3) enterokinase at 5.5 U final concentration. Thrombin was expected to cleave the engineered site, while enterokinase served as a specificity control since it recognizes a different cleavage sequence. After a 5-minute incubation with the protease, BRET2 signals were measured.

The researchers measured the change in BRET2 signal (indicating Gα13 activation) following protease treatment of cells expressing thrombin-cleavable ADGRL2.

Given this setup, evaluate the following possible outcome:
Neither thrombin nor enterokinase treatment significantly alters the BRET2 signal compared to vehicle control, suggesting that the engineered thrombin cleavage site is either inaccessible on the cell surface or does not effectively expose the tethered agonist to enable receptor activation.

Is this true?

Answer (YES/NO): NO